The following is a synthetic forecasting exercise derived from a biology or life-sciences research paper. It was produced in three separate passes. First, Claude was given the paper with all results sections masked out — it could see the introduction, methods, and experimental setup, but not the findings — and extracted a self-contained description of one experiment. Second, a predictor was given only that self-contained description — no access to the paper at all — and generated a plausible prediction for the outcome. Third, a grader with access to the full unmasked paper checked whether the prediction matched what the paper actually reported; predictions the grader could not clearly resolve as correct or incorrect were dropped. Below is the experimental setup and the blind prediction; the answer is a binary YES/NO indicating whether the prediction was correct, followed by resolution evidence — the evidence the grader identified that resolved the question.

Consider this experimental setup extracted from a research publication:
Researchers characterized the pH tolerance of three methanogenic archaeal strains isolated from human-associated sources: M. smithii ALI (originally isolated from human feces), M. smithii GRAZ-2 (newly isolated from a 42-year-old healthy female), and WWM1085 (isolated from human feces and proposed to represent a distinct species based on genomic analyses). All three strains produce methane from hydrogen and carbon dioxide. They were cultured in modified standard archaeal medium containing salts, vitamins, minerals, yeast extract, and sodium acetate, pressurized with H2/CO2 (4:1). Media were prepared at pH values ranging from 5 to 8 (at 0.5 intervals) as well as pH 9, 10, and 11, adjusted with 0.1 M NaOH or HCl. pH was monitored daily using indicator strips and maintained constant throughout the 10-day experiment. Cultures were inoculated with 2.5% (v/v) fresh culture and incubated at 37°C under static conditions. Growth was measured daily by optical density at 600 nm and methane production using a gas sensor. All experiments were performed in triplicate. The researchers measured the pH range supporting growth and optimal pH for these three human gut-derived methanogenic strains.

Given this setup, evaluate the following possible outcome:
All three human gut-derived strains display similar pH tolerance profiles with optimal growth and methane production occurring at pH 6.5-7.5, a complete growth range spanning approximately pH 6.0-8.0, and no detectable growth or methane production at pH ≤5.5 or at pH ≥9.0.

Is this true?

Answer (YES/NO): NO